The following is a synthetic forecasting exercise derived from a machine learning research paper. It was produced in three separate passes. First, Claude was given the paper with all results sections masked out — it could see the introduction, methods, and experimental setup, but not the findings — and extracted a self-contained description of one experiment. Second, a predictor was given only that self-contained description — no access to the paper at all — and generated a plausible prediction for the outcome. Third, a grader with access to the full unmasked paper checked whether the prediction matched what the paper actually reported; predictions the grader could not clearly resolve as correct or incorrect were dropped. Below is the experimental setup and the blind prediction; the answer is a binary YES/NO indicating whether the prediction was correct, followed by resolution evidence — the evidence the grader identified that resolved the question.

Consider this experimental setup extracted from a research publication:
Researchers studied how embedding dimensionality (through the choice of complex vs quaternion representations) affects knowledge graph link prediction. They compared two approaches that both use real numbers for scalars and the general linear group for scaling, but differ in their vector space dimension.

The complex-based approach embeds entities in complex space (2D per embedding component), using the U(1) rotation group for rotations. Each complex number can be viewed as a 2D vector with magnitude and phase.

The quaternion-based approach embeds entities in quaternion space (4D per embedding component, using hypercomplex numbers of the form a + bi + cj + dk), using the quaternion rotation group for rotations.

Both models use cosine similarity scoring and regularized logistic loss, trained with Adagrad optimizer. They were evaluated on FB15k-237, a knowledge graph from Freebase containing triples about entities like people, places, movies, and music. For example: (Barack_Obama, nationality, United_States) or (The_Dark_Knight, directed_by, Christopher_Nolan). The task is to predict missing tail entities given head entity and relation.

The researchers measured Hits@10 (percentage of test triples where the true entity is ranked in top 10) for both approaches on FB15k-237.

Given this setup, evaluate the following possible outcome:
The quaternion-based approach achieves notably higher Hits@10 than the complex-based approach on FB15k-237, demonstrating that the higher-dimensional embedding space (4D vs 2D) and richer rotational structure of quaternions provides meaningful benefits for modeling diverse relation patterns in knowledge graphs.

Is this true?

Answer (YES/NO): NO